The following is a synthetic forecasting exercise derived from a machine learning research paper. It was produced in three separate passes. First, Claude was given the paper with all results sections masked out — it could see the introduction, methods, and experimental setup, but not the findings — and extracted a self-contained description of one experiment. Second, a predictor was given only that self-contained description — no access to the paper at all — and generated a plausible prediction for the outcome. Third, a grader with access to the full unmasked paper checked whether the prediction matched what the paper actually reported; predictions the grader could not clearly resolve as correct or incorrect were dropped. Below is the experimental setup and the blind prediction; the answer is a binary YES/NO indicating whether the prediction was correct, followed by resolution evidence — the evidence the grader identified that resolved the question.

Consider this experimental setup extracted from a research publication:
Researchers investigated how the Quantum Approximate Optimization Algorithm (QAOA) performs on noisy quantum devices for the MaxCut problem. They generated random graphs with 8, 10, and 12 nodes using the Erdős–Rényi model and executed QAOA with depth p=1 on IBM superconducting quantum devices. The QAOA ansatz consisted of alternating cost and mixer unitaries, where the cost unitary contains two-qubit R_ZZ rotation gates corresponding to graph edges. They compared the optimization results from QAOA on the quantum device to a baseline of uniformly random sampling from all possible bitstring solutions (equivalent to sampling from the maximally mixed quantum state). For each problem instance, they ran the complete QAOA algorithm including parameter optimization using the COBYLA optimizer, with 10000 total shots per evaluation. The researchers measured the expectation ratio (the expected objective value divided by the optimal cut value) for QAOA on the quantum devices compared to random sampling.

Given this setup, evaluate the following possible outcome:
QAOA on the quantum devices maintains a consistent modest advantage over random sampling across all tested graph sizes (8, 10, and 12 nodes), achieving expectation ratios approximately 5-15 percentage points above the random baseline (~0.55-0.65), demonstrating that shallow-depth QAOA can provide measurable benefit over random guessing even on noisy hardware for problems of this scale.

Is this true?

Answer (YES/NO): NO